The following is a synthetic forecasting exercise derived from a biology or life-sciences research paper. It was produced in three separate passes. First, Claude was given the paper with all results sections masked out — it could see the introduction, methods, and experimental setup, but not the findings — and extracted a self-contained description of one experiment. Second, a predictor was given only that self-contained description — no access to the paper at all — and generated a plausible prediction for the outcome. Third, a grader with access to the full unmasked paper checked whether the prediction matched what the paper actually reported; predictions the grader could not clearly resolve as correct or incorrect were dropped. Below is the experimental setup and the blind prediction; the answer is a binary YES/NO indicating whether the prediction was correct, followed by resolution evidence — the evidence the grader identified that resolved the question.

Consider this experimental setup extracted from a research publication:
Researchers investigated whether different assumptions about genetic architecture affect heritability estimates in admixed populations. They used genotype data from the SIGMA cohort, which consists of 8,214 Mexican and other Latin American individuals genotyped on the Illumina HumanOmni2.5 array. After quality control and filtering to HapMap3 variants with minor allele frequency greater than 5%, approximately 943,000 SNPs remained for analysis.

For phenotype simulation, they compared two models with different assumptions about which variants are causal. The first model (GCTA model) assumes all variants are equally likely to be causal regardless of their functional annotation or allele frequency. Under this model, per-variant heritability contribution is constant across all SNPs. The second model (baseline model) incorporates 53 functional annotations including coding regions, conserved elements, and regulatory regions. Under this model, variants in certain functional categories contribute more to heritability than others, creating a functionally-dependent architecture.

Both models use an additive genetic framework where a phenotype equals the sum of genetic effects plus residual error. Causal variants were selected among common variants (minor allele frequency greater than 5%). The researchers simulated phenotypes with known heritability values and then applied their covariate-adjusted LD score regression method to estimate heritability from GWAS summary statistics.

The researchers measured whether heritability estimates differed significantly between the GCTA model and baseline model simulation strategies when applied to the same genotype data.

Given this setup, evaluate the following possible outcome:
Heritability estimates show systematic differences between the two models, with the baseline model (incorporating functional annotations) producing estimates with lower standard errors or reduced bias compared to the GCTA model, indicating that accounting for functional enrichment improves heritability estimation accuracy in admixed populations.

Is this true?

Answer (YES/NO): NO